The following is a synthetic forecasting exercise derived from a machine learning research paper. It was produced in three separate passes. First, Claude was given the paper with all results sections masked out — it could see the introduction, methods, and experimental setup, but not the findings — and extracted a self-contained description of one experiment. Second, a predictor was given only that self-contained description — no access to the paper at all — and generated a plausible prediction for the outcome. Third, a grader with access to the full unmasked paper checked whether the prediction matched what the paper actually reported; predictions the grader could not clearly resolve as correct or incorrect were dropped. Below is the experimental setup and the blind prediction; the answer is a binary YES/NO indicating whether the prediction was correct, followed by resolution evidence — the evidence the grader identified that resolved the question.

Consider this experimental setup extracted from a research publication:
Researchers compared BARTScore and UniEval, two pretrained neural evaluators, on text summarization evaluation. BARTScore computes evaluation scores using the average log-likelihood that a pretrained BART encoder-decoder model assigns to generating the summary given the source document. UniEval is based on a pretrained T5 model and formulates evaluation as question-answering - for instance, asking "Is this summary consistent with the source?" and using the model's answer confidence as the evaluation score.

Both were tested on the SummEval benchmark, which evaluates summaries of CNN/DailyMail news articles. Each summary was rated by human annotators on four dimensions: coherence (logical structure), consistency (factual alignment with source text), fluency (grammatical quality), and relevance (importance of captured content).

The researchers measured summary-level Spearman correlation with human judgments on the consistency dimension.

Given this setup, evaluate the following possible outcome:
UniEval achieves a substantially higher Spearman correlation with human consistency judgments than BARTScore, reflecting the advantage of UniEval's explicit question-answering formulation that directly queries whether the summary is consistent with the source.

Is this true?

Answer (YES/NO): NO